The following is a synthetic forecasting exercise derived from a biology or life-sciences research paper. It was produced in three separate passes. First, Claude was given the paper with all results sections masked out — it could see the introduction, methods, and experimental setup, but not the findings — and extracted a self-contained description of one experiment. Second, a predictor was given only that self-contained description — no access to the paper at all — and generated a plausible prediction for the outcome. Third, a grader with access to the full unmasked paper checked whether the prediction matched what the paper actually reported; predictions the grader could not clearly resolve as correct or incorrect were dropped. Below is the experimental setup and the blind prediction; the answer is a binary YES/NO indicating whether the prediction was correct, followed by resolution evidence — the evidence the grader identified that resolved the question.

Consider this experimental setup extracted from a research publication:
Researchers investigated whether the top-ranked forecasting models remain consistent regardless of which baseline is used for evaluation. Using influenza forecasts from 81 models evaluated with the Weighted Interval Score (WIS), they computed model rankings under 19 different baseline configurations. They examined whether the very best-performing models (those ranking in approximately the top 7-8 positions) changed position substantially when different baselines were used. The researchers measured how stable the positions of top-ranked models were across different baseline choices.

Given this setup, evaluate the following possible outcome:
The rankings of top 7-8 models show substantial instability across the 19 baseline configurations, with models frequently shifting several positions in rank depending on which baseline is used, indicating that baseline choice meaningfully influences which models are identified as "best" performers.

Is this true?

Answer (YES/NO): NO